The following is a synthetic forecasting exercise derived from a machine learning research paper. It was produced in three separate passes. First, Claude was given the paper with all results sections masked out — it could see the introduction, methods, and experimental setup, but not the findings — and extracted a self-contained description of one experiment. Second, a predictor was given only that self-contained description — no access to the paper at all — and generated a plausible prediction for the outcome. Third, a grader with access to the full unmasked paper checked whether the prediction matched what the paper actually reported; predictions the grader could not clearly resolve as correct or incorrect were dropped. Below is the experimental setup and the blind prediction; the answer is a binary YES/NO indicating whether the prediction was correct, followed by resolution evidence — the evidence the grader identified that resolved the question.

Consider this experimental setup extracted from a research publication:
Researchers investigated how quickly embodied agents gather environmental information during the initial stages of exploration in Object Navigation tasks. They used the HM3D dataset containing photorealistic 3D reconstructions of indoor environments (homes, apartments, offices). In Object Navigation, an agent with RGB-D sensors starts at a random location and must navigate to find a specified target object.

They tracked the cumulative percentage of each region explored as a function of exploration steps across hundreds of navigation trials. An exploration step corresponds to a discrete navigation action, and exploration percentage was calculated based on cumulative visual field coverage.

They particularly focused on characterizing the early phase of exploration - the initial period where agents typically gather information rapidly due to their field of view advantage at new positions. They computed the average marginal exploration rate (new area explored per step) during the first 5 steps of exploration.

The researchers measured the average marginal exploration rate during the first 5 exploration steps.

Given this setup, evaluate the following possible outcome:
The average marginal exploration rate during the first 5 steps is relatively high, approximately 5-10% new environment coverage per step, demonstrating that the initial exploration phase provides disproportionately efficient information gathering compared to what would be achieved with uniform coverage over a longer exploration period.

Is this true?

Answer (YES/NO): NO